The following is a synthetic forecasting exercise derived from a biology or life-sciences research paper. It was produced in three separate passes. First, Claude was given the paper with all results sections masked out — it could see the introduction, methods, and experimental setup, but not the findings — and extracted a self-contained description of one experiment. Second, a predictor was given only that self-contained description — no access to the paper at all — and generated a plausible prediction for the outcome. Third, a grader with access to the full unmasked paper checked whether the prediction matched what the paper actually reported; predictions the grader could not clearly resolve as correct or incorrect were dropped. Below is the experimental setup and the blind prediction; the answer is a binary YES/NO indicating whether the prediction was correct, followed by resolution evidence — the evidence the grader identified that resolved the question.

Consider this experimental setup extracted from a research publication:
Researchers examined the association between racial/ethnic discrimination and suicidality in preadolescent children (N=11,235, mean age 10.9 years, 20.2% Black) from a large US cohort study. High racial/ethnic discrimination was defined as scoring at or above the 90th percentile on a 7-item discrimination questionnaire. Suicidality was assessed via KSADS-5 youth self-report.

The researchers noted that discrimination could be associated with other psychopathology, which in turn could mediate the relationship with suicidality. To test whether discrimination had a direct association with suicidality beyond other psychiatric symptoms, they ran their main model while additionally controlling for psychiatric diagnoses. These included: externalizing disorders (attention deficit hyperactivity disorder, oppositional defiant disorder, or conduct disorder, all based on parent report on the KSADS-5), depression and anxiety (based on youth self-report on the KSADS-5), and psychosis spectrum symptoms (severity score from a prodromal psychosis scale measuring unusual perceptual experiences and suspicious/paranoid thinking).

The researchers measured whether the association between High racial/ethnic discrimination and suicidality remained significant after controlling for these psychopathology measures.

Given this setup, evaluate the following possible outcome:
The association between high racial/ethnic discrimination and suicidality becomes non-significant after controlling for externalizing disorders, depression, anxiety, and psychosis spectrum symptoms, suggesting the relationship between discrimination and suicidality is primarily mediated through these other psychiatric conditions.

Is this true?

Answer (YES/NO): NO